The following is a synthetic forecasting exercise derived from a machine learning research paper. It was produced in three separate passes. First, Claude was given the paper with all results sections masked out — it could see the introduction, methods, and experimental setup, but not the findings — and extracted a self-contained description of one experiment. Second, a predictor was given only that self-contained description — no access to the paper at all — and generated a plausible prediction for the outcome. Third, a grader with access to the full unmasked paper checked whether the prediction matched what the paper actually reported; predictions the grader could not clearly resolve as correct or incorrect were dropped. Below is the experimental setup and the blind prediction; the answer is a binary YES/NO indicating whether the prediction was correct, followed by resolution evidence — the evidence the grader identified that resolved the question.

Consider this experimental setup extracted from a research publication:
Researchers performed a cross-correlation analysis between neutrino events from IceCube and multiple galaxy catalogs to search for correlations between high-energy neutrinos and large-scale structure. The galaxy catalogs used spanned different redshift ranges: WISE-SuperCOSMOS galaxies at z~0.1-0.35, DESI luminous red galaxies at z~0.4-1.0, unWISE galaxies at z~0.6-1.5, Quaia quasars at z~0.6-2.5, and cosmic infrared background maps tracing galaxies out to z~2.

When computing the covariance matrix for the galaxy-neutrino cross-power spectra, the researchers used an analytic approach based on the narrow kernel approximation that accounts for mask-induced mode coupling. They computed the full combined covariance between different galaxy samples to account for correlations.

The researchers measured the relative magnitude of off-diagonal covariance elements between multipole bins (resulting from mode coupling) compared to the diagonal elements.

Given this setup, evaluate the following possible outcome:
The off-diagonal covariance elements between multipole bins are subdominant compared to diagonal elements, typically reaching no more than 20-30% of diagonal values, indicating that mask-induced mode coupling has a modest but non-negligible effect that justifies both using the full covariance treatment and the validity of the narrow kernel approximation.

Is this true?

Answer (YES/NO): NO